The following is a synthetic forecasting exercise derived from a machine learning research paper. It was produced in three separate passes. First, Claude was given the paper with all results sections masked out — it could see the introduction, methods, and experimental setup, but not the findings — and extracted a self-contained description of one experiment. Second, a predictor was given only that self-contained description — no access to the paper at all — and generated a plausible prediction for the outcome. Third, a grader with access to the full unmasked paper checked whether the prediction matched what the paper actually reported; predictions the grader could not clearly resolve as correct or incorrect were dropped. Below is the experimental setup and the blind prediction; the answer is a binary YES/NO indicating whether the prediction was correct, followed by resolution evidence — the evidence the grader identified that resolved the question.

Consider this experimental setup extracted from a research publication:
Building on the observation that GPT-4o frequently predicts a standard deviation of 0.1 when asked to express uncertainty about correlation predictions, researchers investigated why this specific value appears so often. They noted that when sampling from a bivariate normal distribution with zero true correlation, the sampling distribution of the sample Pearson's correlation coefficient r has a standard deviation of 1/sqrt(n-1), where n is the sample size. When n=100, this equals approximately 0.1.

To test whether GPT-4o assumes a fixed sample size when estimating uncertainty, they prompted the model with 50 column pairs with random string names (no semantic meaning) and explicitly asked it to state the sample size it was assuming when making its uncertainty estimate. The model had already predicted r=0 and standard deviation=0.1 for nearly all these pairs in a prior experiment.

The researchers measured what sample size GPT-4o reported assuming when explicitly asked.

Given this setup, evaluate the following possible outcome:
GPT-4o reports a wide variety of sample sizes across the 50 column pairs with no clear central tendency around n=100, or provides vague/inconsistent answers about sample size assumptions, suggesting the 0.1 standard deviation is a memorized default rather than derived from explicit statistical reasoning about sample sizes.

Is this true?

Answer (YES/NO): NO